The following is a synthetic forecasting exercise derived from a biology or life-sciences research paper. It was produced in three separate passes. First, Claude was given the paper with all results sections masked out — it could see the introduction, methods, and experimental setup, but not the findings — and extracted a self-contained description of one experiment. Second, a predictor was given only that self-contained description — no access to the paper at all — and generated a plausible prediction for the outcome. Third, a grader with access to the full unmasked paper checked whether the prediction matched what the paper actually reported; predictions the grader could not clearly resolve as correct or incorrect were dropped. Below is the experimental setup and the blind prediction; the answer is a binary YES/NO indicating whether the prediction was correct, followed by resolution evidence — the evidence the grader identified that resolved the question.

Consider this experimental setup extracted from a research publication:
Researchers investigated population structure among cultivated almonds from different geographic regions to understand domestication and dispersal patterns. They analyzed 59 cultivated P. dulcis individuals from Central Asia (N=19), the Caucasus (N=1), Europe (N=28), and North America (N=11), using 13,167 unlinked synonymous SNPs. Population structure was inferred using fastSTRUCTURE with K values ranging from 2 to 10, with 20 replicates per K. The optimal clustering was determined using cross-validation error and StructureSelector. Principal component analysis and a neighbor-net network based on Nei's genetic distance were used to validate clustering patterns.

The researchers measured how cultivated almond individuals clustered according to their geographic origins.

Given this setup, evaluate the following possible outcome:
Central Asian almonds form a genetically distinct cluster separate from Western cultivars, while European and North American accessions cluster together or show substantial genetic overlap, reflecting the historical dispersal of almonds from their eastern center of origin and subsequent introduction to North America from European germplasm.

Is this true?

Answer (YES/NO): YES